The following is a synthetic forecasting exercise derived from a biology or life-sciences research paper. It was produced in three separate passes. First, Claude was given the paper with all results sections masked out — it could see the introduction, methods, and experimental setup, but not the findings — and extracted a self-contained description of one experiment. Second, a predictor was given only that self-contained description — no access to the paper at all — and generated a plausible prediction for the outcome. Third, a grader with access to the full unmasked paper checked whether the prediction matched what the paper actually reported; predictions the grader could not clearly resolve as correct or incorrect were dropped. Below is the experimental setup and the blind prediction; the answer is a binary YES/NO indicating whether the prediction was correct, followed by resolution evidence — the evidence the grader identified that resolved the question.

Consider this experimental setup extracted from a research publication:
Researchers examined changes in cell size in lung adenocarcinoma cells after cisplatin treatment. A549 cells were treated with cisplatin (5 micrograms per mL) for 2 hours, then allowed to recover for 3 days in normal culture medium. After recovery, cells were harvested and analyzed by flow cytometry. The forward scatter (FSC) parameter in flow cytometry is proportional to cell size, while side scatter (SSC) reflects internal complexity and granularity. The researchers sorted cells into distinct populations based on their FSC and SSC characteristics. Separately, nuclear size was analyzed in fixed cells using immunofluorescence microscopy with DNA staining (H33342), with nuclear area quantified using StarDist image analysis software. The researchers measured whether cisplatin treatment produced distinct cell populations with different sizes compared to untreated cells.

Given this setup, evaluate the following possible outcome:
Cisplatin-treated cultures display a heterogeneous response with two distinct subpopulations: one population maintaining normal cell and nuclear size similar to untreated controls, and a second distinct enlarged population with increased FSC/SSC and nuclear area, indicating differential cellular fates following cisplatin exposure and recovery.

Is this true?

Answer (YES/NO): YES